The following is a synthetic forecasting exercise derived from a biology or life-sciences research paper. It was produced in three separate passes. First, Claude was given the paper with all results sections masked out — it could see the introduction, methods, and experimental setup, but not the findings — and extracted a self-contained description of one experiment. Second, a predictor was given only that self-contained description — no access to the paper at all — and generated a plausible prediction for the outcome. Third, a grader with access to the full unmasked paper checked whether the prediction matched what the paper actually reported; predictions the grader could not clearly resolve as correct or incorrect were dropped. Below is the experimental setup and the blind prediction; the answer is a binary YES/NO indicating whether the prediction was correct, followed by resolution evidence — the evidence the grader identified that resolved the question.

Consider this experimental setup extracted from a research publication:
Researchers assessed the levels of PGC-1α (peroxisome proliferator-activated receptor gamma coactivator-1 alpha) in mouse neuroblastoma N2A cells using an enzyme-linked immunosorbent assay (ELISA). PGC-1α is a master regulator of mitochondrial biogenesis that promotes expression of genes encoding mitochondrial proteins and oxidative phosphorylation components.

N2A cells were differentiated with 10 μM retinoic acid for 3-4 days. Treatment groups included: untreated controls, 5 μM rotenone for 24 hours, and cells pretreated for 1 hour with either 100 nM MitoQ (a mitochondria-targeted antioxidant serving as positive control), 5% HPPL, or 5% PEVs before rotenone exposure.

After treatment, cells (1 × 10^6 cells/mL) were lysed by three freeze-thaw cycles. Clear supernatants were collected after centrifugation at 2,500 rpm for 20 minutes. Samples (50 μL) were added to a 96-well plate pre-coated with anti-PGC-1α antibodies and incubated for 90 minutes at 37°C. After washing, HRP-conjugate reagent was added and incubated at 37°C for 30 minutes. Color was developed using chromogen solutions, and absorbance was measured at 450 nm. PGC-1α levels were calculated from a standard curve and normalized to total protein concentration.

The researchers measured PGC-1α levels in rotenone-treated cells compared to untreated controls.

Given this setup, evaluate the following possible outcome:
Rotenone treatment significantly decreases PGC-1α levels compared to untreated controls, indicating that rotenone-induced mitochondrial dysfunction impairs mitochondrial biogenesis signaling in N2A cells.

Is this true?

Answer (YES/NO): YES